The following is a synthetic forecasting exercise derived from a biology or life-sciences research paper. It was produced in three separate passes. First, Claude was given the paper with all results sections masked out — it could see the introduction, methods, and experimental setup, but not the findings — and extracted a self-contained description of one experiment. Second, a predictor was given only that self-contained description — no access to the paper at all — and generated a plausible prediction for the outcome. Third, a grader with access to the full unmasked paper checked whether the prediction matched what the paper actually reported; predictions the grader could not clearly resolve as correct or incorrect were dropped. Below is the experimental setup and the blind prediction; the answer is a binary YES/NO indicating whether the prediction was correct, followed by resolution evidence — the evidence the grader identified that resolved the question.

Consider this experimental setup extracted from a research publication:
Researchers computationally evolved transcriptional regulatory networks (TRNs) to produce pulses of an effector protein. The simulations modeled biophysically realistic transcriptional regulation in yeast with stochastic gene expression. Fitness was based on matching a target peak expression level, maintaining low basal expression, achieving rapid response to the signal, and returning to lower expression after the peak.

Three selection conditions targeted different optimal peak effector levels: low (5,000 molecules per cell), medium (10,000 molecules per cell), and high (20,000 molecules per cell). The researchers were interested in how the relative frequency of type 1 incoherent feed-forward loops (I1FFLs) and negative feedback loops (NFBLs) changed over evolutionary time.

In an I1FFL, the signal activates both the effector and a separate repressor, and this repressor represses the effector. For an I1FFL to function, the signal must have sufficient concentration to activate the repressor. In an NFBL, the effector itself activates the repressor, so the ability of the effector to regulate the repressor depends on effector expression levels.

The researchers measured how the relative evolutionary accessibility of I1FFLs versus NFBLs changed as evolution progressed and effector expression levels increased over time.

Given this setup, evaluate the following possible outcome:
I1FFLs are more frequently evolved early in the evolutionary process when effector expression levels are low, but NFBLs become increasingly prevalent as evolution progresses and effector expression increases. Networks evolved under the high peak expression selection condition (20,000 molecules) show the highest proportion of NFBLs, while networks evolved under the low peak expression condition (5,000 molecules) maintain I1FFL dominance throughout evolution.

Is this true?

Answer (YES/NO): YES